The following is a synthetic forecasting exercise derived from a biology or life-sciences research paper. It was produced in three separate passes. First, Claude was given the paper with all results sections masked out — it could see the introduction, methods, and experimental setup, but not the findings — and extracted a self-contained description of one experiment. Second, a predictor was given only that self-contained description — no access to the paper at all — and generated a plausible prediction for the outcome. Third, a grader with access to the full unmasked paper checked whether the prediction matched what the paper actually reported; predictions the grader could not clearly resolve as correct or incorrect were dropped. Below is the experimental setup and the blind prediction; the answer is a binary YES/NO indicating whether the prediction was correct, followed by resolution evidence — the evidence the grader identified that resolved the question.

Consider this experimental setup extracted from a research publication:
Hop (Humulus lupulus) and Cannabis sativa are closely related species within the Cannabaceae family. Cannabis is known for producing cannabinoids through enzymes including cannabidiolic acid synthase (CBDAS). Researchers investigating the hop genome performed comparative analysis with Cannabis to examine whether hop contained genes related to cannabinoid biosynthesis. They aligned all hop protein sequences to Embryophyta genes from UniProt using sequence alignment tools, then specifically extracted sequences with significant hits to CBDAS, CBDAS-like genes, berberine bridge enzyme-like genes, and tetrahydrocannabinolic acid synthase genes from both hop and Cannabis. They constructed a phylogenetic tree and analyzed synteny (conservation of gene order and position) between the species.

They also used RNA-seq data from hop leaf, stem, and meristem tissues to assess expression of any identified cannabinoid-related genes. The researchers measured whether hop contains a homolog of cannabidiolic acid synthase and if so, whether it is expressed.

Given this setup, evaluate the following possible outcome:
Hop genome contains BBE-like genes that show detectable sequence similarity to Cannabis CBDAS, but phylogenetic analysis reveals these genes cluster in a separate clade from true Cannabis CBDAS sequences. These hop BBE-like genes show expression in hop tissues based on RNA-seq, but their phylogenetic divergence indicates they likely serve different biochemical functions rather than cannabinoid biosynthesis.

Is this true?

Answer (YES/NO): NO